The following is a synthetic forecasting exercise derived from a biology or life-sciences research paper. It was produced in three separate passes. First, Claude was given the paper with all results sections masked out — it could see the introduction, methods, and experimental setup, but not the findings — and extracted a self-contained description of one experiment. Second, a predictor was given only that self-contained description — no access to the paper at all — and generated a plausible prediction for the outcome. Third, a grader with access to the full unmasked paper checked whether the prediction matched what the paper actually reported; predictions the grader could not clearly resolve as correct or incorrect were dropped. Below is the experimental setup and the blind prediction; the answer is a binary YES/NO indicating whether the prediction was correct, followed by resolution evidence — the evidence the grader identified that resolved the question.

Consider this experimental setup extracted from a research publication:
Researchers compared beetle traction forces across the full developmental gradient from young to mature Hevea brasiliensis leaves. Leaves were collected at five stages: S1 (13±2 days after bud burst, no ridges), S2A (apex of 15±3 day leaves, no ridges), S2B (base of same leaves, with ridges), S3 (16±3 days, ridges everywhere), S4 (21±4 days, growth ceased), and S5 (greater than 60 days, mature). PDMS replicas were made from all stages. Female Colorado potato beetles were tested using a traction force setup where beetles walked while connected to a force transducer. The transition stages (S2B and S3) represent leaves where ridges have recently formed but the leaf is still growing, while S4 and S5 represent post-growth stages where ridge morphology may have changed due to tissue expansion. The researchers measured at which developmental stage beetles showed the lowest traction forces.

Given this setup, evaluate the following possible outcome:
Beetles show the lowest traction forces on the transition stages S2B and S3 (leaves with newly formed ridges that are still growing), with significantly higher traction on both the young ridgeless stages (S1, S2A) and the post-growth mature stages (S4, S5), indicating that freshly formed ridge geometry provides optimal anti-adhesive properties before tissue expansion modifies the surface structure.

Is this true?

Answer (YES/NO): NO